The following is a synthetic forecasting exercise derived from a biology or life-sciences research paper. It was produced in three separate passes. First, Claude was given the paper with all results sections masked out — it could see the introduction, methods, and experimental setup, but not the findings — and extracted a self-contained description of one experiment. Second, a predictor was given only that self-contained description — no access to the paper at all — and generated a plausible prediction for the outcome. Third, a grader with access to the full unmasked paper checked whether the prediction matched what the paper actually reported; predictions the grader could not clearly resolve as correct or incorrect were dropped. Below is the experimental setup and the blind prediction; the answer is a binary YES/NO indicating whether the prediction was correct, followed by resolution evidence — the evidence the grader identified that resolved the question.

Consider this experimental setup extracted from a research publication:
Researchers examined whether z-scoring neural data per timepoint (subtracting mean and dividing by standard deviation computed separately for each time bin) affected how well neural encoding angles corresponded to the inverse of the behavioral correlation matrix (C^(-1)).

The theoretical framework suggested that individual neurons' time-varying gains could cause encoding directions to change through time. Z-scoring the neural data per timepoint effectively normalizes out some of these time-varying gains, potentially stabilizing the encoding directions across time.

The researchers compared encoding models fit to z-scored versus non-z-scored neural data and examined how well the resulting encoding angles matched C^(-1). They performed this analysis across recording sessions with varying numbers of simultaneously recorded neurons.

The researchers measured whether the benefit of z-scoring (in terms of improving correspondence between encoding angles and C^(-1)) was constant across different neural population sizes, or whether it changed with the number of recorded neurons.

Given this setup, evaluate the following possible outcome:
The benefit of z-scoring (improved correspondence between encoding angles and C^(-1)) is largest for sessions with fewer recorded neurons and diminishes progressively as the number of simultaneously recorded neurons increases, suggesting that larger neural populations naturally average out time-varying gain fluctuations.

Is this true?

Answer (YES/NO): YES